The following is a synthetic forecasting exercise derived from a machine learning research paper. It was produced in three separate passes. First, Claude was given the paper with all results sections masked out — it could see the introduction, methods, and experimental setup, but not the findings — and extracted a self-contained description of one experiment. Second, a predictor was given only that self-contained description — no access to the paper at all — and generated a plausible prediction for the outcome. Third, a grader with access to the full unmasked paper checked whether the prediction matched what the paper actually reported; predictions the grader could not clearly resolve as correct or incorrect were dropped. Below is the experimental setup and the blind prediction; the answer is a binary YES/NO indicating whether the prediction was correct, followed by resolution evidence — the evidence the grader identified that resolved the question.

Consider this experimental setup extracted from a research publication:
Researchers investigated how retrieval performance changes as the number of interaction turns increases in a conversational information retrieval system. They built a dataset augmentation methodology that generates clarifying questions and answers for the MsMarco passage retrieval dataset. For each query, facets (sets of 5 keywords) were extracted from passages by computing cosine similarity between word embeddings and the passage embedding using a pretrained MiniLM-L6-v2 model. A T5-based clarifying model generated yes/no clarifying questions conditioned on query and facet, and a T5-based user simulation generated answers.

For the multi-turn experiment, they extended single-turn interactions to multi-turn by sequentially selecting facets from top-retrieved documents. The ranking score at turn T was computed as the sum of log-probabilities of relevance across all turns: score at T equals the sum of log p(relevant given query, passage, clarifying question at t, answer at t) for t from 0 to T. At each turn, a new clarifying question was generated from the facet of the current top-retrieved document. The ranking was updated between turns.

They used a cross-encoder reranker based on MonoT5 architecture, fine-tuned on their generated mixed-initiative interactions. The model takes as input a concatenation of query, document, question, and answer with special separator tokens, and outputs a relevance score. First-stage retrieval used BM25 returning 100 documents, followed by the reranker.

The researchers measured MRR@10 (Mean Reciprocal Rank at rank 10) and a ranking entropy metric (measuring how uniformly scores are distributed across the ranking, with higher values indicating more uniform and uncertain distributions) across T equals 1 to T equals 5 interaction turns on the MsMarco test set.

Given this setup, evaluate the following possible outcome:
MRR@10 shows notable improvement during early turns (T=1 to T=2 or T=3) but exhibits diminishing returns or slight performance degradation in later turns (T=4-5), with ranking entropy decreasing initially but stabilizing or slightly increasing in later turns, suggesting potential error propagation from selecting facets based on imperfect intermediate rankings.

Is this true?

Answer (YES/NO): NO